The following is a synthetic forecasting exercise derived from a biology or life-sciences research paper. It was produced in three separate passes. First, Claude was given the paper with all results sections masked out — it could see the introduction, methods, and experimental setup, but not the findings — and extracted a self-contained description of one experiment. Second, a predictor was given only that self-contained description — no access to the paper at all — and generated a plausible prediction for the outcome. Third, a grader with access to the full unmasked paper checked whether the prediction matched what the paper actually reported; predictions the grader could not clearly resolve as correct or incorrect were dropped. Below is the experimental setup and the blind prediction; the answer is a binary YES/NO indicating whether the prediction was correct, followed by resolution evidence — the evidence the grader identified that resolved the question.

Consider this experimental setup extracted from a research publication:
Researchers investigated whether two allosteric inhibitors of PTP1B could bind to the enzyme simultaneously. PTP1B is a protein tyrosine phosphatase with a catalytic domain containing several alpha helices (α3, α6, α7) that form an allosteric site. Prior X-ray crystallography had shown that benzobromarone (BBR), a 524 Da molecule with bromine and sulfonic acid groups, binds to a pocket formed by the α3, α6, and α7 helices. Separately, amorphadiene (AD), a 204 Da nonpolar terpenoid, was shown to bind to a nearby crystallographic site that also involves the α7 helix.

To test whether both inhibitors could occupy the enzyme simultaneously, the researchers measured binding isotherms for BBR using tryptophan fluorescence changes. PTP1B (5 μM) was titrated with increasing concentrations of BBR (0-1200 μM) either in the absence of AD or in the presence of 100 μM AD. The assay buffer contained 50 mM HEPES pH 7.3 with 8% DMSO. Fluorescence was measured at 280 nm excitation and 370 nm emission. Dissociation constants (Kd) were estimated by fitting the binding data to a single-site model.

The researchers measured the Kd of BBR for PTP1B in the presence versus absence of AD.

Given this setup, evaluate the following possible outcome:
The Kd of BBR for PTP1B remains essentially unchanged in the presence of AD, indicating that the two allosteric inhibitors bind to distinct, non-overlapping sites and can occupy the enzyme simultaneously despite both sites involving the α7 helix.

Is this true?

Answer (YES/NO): NO